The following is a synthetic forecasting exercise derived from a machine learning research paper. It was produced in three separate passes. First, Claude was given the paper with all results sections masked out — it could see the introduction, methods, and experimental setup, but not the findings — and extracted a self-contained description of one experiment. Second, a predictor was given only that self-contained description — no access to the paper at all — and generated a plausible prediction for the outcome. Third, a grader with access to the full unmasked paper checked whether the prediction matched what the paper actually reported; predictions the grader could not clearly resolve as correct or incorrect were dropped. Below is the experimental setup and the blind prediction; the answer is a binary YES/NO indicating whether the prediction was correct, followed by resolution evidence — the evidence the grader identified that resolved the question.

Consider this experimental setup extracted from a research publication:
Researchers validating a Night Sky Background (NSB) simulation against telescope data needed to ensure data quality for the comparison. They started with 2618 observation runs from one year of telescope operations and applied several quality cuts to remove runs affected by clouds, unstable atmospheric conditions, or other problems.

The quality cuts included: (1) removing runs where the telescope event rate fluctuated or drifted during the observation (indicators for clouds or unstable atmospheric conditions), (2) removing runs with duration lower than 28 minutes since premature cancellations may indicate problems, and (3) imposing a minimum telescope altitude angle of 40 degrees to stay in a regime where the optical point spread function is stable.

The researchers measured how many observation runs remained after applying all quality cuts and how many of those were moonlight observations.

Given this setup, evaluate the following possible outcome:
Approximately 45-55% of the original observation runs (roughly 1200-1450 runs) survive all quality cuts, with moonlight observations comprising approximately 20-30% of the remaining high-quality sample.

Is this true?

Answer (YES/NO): NO